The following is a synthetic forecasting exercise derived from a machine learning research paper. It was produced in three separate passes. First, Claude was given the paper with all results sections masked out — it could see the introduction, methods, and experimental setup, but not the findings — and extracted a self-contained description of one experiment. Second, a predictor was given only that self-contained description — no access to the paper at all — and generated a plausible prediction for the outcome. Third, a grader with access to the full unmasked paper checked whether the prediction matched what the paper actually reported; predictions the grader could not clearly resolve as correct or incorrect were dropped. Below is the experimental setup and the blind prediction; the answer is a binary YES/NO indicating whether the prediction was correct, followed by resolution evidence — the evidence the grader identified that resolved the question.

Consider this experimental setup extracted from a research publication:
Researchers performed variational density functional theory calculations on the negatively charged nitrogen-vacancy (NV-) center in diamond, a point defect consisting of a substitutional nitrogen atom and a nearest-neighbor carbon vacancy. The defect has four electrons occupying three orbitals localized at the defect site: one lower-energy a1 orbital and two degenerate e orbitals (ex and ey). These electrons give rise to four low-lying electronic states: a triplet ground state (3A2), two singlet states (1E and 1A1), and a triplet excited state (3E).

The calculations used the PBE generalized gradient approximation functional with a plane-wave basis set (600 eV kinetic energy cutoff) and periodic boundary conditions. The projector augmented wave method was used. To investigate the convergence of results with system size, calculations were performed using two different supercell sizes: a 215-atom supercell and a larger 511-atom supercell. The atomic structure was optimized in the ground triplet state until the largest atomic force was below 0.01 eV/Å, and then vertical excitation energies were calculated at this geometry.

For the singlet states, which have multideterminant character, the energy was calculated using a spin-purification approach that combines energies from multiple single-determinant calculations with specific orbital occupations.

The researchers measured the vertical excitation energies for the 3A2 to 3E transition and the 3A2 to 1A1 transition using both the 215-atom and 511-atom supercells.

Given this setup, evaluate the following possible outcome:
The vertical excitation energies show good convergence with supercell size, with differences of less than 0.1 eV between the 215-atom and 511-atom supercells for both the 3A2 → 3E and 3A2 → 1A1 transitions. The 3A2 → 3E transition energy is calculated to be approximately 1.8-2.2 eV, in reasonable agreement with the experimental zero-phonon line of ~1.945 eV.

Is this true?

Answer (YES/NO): YES